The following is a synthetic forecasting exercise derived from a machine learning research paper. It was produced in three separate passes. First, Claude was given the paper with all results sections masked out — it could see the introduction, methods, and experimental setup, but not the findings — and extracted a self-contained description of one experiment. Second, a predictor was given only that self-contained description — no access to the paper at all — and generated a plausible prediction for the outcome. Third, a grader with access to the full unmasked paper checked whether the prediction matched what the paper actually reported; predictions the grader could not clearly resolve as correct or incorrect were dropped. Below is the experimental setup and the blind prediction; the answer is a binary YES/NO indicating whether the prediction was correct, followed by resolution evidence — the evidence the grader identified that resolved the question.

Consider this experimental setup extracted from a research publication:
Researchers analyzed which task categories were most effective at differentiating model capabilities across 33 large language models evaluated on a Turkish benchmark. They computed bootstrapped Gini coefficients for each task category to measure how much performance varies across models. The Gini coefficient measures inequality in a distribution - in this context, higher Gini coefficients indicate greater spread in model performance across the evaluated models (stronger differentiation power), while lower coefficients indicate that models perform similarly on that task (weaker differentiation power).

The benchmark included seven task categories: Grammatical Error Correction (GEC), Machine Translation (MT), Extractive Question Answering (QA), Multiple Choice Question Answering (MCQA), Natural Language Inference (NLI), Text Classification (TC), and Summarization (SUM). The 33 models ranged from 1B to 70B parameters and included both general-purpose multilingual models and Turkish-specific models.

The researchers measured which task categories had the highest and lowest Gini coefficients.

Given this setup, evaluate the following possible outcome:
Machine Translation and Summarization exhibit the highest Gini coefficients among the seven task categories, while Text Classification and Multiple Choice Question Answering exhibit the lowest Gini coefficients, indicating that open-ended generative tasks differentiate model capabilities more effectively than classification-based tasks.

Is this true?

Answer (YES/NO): NO